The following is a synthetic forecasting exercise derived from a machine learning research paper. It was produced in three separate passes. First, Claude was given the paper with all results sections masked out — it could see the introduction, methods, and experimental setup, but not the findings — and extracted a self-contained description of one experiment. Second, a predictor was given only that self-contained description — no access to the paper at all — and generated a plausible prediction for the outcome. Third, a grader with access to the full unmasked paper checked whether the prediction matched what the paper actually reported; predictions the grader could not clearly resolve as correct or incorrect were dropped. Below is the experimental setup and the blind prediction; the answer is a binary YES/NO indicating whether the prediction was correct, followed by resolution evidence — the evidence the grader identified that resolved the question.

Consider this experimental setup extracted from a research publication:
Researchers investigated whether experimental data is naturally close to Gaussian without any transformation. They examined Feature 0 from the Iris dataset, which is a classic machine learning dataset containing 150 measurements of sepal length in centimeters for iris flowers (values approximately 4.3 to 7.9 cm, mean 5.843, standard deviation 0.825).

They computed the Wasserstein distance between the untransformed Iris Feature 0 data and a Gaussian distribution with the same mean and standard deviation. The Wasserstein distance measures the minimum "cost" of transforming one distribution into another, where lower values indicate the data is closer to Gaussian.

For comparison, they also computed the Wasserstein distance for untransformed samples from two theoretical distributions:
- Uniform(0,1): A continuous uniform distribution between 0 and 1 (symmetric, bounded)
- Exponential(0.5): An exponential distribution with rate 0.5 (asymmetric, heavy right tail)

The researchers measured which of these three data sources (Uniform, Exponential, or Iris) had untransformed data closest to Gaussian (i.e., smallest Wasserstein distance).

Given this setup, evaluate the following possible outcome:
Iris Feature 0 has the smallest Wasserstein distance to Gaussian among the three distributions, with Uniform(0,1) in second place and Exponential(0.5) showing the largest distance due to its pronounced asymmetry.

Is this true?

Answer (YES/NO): NO